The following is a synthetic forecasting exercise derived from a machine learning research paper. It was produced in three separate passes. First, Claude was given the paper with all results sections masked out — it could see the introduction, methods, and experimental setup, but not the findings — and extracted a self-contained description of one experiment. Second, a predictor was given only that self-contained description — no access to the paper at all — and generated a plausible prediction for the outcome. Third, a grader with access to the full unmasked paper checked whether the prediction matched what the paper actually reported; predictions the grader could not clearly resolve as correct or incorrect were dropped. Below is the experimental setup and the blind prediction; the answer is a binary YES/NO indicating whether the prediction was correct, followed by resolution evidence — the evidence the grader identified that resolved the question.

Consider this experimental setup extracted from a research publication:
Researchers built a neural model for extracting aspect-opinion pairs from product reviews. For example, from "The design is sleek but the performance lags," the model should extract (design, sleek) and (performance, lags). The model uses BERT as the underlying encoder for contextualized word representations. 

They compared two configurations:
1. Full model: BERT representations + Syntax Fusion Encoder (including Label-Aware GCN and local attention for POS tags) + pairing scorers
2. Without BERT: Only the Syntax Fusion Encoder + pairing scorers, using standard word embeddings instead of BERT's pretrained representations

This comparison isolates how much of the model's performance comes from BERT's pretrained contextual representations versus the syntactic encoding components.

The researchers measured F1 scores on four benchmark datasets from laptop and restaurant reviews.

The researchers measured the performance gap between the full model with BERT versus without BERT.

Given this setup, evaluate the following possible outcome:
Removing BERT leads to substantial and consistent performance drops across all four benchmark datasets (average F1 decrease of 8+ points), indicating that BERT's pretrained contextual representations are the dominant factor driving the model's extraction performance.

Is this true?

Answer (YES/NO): NO